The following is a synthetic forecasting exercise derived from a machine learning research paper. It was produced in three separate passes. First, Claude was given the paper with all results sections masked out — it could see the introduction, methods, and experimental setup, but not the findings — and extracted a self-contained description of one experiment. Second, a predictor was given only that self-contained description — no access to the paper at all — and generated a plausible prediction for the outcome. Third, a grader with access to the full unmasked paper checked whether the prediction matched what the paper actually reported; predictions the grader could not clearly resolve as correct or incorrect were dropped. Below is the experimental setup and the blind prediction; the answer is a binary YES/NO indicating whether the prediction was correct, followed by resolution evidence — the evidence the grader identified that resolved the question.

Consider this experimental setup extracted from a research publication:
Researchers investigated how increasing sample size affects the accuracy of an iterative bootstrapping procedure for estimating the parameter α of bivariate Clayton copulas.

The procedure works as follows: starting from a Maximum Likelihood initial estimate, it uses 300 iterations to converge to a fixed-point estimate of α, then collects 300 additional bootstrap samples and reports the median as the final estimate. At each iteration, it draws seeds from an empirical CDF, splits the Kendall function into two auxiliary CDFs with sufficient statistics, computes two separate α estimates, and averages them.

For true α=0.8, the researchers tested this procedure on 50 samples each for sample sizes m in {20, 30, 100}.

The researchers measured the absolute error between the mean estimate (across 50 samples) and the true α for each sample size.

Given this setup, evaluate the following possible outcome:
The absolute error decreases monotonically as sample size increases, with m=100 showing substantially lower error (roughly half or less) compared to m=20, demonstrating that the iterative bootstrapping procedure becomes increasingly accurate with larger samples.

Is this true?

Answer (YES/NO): YES